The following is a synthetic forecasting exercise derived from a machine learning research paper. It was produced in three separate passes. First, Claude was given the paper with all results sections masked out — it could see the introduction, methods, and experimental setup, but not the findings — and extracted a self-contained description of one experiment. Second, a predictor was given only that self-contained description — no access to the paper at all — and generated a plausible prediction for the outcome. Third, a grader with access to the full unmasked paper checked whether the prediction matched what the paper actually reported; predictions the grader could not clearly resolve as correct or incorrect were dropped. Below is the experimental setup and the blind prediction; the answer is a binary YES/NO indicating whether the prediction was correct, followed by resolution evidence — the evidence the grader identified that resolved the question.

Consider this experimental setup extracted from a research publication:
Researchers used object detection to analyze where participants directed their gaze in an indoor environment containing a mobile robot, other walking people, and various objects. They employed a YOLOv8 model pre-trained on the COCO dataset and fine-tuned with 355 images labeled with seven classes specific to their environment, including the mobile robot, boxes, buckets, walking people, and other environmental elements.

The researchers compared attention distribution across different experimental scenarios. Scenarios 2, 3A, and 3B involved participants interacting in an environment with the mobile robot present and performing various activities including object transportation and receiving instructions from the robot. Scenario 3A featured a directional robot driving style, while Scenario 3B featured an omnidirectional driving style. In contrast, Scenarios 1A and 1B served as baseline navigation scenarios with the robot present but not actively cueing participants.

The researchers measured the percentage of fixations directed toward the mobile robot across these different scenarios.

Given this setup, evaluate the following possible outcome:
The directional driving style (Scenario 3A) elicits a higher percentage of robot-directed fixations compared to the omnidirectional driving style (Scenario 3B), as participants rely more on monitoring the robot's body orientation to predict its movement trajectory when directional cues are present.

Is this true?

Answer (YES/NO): NO